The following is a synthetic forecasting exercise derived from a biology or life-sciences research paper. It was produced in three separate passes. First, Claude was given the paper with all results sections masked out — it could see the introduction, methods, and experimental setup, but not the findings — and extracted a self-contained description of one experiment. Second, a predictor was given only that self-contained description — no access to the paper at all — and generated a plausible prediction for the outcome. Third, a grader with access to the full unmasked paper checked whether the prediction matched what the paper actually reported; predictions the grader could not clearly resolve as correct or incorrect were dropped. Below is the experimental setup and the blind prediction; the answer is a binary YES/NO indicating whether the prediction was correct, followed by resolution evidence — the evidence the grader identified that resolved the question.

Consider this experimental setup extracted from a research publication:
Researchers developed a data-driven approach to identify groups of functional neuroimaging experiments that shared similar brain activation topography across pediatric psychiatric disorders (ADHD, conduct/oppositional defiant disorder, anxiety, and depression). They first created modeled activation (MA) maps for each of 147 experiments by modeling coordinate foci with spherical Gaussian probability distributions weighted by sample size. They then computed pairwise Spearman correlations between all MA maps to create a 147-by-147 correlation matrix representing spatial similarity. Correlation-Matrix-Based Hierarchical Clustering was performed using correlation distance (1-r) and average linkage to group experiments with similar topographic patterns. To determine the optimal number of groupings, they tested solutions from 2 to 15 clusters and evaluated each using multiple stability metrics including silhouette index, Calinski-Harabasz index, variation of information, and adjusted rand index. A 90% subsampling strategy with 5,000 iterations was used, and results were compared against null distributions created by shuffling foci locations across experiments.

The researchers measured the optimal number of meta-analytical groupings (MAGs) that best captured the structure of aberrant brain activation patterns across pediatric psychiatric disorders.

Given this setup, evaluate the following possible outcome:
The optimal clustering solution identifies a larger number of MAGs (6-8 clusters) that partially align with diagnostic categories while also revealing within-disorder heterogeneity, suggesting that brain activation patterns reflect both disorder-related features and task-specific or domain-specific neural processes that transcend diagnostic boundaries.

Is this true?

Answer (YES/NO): NO